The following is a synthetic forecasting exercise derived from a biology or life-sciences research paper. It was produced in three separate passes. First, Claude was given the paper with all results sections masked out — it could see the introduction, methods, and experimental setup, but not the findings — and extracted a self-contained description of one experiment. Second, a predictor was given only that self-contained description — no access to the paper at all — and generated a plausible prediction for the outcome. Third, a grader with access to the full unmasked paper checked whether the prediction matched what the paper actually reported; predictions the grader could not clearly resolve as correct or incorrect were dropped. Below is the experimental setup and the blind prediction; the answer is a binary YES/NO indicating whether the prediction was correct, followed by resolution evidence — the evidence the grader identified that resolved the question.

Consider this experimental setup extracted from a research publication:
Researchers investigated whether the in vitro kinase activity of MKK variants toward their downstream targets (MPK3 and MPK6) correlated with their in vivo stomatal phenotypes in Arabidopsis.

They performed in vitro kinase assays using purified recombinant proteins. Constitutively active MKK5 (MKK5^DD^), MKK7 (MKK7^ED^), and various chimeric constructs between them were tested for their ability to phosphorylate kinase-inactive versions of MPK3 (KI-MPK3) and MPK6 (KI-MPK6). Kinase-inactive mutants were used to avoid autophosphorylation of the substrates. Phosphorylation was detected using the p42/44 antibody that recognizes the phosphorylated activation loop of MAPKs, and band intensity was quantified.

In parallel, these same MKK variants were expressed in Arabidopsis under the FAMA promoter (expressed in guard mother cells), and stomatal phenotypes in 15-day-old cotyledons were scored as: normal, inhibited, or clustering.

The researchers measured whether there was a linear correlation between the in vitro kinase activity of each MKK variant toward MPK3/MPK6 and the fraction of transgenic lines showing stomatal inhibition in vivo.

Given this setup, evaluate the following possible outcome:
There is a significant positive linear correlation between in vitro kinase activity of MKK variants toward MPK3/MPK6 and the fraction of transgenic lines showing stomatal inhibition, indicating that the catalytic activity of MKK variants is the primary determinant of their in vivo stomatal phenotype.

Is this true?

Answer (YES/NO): NO